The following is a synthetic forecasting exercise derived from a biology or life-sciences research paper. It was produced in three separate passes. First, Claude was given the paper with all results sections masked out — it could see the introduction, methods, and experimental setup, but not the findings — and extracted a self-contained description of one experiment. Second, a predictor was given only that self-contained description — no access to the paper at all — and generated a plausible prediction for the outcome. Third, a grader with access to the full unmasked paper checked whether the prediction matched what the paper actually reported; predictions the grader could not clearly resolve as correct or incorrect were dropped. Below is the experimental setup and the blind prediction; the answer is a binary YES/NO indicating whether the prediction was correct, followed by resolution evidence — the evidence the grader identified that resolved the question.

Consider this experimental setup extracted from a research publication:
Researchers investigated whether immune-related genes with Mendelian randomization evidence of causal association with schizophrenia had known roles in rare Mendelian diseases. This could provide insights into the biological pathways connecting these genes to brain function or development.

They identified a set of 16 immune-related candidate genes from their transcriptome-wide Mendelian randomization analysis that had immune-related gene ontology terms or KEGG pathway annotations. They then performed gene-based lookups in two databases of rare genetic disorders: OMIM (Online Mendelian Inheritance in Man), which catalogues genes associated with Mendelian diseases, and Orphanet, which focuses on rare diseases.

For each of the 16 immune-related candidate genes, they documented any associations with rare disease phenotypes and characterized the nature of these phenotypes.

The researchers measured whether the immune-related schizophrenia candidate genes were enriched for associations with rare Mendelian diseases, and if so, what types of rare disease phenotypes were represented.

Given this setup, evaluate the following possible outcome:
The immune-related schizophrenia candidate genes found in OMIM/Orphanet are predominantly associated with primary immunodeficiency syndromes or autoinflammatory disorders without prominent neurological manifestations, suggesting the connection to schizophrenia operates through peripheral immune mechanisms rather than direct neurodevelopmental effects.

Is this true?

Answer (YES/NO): NO